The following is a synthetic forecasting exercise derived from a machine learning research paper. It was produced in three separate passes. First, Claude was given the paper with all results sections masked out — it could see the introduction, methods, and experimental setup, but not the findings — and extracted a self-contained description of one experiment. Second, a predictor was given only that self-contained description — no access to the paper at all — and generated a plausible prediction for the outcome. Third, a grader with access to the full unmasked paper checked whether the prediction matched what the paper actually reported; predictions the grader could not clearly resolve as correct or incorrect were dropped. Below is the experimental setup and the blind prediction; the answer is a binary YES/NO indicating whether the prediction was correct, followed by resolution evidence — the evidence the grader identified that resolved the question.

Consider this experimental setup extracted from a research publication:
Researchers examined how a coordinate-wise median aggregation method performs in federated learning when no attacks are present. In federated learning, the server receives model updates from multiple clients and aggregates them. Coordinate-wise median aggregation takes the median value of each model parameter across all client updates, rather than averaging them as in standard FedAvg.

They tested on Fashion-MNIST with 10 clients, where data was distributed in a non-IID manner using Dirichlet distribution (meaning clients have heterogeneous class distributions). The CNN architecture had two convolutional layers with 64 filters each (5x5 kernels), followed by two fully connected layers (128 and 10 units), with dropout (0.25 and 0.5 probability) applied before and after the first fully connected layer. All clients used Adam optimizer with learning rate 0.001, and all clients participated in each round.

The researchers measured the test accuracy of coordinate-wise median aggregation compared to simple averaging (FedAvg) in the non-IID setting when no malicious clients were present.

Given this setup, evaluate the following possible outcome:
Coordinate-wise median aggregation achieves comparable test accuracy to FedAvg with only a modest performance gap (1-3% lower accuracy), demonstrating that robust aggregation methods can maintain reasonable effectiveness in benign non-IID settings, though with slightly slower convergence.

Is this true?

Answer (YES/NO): NO